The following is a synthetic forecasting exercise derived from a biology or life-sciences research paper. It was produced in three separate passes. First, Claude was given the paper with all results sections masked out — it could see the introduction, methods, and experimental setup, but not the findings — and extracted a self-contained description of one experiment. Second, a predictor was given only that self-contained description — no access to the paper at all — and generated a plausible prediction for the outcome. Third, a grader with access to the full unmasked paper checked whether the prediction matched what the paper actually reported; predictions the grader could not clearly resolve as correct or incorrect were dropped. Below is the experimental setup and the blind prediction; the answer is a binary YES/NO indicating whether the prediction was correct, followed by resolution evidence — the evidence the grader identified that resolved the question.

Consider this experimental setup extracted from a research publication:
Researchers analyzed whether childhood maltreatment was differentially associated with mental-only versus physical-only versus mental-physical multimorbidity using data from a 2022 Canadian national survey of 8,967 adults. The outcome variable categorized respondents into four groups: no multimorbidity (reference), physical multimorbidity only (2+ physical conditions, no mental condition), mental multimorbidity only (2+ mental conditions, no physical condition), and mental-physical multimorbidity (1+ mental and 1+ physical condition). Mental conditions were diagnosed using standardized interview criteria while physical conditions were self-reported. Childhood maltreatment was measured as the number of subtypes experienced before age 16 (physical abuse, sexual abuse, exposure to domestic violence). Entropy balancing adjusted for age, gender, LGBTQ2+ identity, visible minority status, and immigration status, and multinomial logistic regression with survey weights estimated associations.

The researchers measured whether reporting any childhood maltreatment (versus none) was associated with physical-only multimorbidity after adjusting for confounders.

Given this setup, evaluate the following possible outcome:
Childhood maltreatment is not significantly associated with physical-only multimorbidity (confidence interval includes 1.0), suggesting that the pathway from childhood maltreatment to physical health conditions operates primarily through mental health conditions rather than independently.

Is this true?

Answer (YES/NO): NO